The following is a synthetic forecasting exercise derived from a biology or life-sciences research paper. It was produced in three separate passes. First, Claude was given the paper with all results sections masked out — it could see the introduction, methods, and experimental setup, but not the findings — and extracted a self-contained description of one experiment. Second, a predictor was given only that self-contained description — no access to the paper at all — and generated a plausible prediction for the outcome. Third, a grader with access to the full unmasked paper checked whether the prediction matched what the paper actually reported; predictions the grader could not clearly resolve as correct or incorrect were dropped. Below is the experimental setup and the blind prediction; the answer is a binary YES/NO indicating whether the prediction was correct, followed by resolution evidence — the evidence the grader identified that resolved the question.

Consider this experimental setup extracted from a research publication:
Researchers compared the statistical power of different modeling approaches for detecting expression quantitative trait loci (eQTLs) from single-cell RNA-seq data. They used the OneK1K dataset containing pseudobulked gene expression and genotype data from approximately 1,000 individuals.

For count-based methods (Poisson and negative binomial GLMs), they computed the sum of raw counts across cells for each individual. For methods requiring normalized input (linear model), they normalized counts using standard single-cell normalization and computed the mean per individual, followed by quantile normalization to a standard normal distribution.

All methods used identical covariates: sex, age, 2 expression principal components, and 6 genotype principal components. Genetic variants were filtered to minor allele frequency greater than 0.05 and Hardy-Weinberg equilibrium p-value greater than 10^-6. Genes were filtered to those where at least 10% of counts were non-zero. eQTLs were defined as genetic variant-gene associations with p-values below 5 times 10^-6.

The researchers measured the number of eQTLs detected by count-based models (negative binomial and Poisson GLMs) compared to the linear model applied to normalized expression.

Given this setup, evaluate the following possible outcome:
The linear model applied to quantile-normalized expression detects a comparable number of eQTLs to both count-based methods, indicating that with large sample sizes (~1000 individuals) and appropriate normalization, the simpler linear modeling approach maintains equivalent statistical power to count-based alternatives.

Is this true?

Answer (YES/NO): NO